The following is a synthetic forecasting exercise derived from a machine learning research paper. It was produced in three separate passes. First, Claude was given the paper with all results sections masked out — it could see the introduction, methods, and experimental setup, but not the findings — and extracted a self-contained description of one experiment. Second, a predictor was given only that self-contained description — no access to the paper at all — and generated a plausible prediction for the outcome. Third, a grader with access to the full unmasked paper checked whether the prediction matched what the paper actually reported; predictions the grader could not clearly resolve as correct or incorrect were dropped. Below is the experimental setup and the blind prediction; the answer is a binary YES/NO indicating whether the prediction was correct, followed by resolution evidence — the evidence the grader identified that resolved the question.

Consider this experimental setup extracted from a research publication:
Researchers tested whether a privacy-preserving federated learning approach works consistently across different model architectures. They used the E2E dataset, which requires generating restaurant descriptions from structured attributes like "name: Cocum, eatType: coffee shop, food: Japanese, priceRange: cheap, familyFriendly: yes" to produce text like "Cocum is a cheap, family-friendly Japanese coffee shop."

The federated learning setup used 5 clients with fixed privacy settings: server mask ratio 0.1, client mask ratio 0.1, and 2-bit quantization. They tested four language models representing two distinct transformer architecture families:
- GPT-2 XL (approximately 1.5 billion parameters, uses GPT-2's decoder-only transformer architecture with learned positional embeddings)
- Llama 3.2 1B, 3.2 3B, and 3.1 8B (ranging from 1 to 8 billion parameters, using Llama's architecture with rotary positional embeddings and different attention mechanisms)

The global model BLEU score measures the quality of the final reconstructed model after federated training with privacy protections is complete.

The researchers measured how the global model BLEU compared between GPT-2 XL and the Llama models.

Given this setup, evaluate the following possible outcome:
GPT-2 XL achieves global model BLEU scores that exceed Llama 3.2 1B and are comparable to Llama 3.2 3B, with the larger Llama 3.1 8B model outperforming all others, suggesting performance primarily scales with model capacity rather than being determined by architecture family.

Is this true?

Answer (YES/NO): NO